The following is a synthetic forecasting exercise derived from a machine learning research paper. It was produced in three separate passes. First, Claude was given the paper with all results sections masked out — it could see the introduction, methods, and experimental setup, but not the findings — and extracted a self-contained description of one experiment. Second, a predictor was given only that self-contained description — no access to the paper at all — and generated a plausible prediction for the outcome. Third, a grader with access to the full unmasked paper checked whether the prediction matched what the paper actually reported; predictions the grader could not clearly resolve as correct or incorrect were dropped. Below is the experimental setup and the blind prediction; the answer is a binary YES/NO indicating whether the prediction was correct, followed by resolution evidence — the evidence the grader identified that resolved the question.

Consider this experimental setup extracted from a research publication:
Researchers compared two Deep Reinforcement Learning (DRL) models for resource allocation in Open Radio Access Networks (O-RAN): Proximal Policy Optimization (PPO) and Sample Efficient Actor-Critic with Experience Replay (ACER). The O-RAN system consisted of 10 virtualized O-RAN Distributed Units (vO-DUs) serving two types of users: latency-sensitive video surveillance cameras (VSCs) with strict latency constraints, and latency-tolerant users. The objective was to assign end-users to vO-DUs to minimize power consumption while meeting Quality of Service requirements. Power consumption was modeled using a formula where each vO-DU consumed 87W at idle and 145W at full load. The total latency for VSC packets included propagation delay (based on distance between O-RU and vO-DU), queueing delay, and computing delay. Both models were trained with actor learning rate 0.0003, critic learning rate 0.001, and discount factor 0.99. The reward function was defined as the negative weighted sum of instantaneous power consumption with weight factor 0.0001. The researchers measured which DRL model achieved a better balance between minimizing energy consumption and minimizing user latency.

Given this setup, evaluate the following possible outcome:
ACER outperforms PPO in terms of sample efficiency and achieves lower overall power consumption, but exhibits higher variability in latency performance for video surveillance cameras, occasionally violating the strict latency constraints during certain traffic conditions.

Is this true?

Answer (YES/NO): NO